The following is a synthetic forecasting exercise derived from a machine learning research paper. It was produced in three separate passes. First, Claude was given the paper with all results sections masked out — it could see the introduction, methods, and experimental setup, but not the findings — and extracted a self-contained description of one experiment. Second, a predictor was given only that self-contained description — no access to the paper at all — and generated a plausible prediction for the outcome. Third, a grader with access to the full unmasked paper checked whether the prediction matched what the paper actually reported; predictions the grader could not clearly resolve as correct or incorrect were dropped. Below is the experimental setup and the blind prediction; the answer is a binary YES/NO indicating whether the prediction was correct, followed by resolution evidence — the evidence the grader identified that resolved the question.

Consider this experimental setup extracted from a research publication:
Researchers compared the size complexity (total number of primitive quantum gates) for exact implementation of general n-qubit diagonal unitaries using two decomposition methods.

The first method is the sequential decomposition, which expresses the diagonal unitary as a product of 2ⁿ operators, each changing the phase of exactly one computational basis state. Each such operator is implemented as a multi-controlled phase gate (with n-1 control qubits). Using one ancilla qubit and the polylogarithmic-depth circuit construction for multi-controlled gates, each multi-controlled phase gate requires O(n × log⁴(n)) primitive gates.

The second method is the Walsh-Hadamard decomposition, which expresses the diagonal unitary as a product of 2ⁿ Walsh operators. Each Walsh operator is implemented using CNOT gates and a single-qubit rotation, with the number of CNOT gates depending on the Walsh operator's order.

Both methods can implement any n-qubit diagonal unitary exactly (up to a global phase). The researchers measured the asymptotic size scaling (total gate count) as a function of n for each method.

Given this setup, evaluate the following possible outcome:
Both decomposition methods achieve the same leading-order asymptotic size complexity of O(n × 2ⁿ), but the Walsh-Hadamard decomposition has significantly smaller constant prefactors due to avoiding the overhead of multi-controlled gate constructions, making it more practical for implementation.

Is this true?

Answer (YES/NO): NO